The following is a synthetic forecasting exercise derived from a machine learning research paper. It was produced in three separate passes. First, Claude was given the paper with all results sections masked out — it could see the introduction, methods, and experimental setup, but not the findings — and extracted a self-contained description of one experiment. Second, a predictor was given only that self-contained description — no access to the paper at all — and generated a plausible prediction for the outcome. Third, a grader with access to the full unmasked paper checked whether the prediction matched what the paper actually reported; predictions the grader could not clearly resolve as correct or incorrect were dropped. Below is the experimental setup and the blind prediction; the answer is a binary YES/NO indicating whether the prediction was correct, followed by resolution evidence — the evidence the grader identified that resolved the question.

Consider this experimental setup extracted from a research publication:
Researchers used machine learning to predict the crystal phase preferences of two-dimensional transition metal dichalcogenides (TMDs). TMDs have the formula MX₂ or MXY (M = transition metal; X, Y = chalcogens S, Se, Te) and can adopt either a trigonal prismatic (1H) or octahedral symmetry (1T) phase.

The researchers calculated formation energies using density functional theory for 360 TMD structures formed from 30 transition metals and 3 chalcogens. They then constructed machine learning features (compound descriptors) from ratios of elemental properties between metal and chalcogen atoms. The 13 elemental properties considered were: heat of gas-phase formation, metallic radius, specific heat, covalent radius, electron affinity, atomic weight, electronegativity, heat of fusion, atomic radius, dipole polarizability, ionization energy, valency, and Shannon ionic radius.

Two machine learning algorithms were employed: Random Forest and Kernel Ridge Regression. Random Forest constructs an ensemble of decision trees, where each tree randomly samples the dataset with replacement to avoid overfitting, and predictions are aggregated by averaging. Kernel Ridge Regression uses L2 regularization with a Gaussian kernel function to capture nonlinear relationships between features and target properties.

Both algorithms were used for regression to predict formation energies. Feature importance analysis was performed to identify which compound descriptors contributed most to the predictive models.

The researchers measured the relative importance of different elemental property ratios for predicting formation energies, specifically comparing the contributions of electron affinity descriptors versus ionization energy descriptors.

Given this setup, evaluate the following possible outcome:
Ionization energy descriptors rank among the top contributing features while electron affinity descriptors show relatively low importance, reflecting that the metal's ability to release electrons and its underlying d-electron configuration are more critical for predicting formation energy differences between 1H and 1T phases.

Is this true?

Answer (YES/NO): YES